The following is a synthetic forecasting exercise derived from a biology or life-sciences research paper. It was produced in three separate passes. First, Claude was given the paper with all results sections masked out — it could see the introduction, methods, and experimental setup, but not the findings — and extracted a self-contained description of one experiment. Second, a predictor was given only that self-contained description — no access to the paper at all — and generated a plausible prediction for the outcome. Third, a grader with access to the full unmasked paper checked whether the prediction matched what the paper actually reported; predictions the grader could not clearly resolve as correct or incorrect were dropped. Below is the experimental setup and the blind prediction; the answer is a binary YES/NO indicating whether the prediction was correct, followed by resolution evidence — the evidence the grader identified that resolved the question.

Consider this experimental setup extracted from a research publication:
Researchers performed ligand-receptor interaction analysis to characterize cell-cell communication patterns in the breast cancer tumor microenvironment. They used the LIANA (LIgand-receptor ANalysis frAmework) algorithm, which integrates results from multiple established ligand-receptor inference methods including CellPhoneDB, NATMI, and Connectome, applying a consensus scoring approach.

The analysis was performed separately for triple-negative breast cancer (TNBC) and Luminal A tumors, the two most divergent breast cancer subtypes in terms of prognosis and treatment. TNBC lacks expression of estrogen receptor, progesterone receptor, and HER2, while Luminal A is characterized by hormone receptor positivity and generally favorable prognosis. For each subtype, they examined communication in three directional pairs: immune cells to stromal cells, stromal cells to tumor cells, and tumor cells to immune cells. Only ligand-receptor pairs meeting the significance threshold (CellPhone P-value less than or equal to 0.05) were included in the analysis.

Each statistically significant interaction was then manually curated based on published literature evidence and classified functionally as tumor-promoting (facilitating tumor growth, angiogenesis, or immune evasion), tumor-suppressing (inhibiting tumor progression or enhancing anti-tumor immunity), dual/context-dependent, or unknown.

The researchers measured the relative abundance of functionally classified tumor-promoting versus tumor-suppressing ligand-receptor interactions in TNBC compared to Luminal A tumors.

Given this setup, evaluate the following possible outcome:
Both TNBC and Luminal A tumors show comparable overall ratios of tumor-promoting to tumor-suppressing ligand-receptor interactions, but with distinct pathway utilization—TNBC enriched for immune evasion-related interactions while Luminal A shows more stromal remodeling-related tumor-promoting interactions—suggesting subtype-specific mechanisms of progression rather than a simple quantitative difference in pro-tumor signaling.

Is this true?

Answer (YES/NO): NO